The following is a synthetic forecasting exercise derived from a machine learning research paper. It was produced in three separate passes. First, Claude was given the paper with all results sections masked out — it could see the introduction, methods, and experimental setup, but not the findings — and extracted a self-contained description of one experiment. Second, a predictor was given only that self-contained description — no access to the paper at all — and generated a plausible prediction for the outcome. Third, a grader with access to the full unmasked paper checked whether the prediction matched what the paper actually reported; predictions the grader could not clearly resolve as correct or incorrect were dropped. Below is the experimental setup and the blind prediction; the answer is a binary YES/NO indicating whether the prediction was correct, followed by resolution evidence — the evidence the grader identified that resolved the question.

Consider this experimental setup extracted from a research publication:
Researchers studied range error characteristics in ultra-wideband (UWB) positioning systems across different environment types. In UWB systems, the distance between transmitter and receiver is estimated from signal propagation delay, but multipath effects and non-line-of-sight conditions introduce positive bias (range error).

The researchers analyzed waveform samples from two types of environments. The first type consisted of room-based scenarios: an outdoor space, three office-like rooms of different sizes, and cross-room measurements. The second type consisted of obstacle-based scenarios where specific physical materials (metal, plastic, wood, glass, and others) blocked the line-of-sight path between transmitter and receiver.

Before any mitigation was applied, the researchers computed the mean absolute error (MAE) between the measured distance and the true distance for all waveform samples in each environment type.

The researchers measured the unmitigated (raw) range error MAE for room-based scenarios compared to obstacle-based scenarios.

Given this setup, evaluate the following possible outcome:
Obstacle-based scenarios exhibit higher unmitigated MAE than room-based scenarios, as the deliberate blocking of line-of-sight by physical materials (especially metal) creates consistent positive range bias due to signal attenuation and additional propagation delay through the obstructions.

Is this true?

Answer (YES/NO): YES